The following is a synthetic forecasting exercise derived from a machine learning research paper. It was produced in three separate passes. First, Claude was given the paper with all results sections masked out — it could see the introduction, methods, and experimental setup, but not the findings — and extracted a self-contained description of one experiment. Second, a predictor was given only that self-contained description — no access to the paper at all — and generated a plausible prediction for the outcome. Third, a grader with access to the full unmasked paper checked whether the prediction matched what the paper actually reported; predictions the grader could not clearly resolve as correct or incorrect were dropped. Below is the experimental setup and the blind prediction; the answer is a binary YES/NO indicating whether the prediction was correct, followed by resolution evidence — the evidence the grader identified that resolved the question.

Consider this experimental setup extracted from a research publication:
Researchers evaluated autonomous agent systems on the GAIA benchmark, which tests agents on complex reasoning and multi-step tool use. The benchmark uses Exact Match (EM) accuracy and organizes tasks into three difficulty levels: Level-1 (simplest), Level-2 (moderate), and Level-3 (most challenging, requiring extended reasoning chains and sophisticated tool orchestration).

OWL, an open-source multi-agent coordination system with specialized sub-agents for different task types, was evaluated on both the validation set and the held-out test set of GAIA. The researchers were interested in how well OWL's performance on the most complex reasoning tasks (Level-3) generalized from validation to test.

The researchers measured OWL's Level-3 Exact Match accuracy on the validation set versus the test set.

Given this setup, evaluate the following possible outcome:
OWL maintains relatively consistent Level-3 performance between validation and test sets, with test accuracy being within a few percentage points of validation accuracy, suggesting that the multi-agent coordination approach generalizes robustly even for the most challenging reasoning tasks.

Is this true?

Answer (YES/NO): NO